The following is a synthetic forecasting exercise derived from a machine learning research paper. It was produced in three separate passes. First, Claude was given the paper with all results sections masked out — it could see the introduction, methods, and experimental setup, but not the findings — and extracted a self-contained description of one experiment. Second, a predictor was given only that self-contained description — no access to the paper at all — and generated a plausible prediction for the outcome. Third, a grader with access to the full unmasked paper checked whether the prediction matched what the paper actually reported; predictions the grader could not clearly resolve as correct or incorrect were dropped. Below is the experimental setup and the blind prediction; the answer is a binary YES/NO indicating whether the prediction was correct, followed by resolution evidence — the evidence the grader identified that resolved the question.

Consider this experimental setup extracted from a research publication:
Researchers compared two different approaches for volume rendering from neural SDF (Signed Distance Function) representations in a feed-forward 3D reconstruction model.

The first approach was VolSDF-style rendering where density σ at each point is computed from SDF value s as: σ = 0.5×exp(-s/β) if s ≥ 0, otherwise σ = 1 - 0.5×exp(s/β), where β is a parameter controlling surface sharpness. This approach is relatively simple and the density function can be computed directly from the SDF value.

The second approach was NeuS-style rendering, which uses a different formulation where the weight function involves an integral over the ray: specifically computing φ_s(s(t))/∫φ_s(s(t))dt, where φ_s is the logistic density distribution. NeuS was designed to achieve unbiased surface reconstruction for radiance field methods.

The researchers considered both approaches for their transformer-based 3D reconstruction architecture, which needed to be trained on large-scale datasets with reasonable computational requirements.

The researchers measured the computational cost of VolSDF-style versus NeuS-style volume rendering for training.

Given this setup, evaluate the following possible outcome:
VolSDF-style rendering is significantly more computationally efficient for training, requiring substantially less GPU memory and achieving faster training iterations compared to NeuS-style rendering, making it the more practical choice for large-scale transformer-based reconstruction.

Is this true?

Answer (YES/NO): YES